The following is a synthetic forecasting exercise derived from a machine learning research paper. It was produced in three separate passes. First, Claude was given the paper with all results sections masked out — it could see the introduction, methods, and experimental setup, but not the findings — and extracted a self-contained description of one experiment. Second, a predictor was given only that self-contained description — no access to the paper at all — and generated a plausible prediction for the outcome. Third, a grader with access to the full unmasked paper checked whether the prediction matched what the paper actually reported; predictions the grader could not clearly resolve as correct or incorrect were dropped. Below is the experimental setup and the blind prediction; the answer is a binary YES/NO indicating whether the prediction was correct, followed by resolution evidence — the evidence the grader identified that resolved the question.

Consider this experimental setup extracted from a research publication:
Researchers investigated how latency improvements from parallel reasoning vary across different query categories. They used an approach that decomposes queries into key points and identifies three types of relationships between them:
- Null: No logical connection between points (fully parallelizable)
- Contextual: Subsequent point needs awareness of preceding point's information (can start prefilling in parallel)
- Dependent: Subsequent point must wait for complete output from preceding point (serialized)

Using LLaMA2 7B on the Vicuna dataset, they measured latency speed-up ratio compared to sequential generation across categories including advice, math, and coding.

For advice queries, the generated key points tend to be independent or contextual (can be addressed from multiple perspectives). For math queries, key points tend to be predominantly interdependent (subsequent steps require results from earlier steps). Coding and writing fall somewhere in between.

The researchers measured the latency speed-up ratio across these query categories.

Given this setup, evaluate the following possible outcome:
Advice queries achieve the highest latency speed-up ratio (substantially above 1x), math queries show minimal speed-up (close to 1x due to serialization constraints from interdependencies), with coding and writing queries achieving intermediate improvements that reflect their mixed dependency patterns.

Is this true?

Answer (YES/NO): NO